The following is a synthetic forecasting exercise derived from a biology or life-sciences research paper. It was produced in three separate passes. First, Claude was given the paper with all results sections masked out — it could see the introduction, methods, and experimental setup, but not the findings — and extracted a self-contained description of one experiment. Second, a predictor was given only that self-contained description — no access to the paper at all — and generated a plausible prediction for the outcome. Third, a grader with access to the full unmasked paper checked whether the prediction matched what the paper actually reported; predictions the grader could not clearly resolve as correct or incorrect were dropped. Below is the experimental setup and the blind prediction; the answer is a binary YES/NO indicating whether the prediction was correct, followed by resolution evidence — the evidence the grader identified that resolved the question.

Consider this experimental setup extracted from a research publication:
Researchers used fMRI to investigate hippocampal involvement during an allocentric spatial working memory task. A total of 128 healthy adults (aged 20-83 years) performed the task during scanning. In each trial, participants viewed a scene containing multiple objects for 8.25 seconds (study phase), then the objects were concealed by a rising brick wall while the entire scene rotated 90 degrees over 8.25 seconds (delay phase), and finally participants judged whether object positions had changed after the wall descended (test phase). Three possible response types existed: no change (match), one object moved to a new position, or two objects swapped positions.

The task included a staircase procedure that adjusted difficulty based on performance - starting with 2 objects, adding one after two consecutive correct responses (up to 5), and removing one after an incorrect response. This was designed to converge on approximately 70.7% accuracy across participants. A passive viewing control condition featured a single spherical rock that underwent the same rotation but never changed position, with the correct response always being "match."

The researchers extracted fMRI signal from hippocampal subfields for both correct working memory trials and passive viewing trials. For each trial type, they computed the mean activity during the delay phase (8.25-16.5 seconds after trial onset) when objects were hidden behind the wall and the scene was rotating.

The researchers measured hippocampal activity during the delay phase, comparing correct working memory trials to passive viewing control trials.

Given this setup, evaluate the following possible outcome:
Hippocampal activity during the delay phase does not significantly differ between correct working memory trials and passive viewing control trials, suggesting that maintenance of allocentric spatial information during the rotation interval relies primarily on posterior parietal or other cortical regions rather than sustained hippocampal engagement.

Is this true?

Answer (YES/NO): NO